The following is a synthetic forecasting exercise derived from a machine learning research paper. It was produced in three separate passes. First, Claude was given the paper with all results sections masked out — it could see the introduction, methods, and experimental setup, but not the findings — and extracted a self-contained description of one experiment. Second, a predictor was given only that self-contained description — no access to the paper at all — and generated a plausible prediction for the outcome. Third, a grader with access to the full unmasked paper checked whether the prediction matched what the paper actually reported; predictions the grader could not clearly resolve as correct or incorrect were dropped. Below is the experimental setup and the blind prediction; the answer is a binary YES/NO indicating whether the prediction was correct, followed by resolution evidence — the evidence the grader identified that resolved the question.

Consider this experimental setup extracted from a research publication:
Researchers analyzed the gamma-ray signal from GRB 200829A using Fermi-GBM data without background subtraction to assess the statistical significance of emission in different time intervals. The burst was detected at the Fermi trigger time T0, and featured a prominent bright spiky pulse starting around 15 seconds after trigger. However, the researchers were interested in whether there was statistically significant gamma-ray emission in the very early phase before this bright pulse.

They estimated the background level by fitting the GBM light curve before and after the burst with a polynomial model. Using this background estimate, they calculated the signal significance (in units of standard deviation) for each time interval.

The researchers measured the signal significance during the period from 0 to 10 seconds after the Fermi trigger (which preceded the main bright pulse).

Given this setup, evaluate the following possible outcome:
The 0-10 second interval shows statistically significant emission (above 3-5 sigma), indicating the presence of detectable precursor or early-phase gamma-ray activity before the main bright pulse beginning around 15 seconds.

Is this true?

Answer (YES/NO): YES